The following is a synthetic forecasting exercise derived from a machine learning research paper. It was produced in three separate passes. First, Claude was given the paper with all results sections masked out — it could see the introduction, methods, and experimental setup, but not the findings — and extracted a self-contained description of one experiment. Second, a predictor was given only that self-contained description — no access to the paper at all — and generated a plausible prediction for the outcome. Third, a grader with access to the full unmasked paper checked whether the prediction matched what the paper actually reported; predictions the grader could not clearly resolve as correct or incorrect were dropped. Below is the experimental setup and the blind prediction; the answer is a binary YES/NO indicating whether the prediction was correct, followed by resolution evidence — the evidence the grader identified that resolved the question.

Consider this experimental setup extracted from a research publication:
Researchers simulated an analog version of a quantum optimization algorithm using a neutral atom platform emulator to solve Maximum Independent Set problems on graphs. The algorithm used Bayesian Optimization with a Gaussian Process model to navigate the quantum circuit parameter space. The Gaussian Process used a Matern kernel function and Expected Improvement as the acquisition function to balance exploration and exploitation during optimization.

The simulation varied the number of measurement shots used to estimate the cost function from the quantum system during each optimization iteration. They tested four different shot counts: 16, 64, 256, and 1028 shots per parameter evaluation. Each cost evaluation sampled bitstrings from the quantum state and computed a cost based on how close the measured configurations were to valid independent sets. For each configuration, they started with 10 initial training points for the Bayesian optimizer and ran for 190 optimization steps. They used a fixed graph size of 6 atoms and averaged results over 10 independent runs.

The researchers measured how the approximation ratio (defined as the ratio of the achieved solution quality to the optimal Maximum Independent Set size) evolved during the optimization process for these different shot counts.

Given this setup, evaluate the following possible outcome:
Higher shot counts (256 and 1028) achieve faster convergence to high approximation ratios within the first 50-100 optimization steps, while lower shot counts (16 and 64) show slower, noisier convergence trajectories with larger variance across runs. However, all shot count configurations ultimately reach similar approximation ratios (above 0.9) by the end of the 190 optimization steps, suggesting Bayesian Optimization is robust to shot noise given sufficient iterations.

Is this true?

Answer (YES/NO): NO